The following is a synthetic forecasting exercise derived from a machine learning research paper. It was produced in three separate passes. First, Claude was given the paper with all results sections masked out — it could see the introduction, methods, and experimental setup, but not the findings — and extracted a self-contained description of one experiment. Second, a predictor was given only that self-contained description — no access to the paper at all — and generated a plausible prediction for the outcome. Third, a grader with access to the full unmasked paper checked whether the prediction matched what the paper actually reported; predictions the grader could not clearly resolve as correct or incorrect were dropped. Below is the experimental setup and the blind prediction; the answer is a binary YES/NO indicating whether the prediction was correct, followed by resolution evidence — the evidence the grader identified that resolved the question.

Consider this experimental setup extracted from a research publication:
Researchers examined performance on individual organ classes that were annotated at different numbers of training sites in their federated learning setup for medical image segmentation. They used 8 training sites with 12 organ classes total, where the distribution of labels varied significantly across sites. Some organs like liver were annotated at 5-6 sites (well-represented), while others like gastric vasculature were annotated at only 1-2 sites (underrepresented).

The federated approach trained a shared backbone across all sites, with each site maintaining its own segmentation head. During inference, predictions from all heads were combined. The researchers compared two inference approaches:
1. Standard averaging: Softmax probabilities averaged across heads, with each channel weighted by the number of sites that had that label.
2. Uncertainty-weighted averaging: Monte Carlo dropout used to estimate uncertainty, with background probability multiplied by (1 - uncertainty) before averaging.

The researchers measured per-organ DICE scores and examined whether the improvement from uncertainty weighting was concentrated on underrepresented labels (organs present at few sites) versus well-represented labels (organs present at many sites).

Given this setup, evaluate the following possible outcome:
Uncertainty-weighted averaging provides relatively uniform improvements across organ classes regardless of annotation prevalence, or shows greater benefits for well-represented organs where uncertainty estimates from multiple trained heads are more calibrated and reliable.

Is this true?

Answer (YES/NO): NO